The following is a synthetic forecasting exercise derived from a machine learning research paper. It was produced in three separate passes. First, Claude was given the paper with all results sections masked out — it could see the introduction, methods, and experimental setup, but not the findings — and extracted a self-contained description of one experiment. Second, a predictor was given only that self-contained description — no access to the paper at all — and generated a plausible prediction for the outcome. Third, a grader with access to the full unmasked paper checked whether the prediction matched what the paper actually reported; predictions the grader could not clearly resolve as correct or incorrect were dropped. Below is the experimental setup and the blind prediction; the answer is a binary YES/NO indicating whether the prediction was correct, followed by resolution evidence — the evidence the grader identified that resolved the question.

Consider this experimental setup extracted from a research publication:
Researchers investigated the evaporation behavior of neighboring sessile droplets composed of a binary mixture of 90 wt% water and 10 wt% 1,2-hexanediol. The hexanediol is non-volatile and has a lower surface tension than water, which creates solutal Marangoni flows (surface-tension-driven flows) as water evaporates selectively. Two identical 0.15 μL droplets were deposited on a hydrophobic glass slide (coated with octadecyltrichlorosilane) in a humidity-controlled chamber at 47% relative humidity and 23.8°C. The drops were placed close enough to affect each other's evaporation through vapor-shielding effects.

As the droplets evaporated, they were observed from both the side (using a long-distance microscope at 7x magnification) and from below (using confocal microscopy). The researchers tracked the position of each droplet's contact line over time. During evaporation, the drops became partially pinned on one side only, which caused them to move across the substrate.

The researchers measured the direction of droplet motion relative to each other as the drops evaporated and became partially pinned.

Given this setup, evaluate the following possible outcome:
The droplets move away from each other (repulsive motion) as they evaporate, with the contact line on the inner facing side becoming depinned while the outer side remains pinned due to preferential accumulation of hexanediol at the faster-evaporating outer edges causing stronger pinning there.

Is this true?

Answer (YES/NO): NO